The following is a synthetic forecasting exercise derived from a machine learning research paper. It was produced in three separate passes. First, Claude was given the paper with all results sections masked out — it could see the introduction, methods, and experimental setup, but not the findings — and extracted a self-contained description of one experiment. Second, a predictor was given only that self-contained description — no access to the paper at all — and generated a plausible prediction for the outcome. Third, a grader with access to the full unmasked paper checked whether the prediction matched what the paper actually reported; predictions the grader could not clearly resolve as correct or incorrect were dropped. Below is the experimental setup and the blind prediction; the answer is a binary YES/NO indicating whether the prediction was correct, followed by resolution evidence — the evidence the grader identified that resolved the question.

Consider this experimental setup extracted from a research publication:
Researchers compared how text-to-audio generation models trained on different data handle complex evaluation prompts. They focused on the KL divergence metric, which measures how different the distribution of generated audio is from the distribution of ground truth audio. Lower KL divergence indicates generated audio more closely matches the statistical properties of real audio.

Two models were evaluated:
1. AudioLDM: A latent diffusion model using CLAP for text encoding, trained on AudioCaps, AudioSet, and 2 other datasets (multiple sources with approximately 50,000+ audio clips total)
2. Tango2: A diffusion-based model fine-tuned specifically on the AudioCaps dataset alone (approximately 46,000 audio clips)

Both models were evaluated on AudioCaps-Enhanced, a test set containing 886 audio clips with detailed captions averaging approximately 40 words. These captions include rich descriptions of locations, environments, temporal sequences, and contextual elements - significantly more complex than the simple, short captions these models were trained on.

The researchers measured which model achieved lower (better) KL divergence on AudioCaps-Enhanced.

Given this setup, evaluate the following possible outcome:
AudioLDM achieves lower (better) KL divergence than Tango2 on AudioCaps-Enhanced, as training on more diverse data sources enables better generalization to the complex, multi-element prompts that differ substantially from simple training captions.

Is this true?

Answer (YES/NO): NO